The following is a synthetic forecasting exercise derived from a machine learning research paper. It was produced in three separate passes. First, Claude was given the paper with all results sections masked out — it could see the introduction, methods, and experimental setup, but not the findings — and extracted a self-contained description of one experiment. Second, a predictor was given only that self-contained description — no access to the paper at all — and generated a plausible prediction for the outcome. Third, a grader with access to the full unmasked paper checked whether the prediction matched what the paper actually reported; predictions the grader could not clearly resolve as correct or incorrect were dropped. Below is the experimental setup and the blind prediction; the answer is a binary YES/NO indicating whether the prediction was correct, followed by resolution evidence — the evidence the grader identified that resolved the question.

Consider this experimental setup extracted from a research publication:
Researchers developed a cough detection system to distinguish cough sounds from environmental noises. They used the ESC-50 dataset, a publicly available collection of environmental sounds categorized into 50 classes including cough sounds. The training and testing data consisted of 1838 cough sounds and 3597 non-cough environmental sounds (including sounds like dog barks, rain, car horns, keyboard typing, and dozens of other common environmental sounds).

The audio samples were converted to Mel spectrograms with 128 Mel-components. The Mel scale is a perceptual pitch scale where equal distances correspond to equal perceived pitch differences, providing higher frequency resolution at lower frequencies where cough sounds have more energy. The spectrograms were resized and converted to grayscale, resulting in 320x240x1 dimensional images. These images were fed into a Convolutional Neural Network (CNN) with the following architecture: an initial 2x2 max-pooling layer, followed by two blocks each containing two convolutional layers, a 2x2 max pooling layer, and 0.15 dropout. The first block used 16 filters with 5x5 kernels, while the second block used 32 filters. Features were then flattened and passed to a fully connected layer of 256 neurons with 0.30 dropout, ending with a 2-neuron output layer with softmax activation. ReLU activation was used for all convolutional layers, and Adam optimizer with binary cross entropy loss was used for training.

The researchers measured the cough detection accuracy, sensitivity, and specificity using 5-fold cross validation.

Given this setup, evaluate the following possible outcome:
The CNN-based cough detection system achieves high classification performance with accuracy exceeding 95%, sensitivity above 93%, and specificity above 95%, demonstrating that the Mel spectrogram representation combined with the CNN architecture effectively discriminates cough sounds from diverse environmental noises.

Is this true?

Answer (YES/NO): YES